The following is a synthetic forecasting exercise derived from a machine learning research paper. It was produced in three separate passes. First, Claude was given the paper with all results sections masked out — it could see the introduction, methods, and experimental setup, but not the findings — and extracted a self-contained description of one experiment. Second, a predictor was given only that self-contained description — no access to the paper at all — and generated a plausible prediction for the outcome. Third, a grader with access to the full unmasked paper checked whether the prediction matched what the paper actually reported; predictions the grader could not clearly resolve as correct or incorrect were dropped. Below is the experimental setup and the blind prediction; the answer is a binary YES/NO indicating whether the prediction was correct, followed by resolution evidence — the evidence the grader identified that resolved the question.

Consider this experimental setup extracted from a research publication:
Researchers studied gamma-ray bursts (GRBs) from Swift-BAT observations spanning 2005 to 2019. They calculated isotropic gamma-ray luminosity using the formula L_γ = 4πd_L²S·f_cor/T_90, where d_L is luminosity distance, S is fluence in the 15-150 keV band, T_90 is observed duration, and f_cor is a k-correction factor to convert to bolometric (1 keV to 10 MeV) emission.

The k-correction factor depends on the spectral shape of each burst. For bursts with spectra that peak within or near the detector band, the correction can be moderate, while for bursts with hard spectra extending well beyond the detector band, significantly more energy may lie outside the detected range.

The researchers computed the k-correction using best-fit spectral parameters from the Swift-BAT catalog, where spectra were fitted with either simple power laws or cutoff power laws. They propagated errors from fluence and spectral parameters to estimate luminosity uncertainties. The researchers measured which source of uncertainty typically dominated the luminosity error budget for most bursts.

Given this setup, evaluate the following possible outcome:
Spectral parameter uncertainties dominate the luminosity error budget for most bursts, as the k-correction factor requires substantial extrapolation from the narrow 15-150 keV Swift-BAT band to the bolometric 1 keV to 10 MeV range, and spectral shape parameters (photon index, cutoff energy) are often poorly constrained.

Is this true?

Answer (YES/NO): YES